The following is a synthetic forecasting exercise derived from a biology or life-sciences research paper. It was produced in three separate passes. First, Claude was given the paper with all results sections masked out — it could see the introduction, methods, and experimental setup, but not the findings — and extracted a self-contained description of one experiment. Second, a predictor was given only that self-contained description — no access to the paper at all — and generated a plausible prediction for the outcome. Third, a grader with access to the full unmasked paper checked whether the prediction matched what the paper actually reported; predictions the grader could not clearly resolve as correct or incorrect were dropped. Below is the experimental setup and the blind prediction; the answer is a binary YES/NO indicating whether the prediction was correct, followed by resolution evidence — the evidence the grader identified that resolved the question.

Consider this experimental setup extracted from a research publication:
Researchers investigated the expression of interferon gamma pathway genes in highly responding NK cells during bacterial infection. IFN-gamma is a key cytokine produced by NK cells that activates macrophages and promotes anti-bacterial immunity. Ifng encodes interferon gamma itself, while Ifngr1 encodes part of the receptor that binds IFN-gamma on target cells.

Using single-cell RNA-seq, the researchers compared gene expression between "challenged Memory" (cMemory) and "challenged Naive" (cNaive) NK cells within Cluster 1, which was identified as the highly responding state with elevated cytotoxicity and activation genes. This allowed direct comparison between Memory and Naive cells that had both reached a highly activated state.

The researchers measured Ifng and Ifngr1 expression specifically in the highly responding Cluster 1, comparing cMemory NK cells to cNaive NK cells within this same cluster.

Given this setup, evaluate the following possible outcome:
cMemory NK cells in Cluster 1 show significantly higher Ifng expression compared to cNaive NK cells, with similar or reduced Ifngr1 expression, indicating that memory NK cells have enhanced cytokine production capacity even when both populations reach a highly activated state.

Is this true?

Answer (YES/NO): NO